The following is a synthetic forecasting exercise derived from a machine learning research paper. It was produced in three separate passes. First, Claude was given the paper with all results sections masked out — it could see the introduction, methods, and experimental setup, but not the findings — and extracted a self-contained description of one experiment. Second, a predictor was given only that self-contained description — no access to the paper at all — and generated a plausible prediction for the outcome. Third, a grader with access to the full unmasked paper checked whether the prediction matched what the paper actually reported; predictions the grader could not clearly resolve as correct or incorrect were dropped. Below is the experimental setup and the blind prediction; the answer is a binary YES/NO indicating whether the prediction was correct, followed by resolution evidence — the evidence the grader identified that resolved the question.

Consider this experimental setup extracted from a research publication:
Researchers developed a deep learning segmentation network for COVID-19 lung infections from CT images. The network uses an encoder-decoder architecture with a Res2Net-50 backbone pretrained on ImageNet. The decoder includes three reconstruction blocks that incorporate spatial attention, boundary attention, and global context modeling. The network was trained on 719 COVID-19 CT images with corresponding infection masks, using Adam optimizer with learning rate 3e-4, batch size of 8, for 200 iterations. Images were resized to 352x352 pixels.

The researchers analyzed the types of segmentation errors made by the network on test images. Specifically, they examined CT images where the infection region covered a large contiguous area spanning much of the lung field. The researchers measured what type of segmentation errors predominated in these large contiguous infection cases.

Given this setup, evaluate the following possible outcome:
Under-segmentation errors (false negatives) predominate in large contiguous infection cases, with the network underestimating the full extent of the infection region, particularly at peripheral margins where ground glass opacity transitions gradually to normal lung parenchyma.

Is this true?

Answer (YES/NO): NO